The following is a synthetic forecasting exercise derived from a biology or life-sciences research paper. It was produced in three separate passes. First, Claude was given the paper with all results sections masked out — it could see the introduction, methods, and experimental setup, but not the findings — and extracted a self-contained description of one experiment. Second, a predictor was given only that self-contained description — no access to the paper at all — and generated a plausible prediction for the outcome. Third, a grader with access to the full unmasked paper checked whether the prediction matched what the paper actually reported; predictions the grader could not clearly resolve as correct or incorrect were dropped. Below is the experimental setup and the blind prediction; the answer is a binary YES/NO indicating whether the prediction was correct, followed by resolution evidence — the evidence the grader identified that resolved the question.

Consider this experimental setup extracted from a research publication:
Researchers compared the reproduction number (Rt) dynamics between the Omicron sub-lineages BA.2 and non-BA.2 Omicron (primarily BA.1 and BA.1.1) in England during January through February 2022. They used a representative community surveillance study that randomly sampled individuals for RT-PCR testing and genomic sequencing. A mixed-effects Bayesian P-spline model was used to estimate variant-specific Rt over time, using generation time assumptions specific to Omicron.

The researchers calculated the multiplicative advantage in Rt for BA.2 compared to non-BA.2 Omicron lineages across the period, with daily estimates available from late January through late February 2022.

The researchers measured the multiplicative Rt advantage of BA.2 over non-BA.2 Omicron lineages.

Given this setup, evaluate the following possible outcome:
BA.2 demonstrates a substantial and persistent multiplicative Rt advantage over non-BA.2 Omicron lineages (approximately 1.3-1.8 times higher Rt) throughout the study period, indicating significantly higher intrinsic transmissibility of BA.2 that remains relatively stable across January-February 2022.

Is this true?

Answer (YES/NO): YES